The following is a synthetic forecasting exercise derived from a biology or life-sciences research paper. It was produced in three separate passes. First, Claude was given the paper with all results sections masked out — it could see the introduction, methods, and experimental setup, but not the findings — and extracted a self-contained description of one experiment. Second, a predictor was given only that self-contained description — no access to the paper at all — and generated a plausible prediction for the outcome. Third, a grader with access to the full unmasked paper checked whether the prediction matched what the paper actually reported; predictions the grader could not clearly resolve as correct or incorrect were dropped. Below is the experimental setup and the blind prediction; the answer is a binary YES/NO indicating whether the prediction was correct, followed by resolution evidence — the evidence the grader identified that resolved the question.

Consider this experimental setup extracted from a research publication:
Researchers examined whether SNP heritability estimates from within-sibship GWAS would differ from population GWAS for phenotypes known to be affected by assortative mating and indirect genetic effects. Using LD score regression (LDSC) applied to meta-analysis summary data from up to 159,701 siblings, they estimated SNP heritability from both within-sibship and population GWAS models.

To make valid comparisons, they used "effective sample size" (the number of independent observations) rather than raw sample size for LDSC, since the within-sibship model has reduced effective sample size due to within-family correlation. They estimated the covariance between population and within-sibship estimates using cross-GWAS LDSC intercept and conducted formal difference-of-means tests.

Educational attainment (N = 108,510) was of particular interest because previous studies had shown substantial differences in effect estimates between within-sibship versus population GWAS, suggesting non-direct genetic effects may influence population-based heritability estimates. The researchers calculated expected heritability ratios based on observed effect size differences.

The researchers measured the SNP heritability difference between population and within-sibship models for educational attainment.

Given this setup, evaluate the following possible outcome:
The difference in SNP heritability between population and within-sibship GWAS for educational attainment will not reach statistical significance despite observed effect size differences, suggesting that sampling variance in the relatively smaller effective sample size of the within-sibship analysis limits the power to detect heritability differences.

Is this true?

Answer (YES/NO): NO